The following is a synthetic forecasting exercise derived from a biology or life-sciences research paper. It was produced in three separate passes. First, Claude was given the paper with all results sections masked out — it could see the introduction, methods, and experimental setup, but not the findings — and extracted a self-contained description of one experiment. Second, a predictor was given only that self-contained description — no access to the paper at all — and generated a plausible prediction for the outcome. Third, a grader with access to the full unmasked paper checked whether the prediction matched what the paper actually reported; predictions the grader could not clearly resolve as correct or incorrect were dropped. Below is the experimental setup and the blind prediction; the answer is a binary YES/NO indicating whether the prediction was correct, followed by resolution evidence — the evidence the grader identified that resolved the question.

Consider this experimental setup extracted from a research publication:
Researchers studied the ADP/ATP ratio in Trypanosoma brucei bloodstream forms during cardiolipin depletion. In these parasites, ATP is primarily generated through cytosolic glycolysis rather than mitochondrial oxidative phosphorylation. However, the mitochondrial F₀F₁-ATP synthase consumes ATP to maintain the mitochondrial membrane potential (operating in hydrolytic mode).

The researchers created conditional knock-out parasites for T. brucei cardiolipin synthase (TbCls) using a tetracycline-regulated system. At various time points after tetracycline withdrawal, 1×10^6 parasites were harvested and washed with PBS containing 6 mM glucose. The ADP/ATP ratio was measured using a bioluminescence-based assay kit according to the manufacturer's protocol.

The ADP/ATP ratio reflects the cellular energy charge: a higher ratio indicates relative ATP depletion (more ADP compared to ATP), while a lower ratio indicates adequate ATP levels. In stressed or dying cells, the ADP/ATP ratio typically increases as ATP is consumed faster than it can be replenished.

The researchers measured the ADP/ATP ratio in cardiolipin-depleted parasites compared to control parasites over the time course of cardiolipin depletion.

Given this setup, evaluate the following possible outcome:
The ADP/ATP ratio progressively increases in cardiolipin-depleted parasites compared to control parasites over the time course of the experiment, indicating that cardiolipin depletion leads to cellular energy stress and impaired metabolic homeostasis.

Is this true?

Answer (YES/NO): YES